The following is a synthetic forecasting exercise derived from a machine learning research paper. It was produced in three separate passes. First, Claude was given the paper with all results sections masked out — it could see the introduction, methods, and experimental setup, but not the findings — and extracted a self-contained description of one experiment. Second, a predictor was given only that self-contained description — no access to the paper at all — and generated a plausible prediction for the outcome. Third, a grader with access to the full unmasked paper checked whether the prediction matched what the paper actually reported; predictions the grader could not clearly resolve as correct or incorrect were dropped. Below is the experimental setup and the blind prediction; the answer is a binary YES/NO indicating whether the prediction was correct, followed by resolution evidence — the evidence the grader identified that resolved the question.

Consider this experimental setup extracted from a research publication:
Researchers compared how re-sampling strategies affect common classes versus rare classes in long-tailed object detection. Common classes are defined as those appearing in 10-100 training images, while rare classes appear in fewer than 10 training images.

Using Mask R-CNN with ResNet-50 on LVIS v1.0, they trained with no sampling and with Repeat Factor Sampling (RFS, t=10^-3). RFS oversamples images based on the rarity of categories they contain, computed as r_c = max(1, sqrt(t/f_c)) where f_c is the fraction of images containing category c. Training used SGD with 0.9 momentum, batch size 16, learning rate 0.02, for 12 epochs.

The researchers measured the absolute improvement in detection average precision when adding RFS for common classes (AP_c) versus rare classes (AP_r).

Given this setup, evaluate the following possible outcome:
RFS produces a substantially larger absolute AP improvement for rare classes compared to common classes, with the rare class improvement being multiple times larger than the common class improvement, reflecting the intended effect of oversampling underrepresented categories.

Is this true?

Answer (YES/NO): NO